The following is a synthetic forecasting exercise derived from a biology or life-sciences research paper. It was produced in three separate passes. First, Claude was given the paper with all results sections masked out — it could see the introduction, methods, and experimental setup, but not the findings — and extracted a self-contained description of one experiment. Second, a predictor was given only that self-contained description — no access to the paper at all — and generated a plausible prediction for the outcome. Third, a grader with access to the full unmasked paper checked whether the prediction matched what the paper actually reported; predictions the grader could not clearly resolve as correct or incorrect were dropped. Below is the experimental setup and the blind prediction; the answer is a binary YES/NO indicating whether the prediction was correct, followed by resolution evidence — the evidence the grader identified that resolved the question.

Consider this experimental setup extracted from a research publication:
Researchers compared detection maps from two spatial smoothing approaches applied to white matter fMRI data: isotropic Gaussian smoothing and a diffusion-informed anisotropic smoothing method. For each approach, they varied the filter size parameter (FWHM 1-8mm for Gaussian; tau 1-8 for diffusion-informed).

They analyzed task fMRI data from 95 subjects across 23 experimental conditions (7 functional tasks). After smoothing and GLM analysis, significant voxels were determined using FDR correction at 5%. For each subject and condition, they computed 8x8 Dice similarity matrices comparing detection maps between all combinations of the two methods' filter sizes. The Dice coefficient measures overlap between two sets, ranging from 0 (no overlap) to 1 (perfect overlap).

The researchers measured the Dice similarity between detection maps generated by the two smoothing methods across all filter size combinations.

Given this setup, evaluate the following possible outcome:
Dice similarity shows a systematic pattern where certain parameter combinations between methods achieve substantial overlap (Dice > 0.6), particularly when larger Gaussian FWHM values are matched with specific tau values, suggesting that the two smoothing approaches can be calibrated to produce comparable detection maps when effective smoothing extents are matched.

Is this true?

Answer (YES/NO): YES